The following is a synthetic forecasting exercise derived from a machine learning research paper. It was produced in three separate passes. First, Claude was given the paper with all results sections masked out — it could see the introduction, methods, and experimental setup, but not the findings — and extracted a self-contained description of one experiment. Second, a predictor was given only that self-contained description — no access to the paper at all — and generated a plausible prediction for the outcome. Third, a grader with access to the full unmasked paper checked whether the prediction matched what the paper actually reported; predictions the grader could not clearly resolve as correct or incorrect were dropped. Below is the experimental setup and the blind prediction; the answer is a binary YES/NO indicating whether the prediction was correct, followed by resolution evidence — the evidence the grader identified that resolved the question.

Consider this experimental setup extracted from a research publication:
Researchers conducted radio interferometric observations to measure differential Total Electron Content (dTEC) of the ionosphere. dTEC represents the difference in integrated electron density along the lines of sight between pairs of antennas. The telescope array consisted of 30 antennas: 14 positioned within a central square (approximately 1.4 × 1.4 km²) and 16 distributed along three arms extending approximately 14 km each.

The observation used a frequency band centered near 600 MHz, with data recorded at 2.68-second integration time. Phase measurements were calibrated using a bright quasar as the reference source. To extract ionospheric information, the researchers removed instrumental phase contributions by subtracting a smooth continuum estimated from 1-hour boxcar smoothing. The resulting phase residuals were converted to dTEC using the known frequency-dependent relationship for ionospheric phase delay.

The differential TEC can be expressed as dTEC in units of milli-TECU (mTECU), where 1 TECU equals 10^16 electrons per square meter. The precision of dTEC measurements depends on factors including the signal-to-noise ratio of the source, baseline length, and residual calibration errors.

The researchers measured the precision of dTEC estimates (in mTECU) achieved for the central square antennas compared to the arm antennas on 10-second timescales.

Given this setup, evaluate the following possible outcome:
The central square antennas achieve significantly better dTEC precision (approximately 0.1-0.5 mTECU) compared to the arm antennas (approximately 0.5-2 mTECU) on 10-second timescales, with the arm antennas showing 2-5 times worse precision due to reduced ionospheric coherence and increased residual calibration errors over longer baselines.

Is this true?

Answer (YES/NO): NO